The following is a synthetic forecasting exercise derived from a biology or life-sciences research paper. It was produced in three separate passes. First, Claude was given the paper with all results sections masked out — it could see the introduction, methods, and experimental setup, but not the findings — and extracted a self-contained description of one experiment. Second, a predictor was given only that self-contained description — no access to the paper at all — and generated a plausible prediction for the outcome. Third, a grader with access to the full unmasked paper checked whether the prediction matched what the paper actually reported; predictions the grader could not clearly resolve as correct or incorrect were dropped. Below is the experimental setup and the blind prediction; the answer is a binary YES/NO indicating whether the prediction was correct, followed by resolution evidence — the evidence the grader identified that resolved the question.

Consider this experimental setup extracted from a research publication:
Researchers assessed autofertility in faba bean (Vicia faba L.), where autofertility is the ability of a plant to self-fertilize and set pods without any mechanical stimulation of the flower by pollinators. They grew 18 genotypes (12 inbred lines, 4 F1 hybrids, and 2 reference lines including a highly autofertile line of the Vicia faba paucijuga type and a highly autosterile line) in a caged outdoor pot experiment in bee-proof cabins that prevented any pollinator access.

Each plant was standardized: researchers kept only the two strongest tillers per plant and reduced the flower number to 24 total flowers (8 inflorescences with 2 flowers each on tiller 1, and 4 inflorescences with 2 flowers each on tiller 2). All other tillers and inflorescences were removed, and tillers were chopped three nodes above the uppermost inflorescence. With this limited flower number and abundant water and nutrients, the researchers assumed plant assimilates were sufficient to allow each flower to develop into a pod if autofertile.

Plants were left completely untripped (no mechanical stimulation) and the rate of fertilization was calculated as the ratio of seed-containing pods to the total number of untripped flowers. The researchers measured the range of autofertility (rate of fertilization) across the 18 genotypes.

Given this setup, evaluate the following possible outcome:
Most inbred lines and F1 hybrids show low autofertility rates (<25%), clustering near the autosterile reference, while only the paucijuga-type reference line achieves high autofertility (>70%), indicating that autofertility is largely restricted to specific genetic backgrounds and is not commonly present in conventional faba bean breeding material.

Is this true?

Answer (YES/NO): NO